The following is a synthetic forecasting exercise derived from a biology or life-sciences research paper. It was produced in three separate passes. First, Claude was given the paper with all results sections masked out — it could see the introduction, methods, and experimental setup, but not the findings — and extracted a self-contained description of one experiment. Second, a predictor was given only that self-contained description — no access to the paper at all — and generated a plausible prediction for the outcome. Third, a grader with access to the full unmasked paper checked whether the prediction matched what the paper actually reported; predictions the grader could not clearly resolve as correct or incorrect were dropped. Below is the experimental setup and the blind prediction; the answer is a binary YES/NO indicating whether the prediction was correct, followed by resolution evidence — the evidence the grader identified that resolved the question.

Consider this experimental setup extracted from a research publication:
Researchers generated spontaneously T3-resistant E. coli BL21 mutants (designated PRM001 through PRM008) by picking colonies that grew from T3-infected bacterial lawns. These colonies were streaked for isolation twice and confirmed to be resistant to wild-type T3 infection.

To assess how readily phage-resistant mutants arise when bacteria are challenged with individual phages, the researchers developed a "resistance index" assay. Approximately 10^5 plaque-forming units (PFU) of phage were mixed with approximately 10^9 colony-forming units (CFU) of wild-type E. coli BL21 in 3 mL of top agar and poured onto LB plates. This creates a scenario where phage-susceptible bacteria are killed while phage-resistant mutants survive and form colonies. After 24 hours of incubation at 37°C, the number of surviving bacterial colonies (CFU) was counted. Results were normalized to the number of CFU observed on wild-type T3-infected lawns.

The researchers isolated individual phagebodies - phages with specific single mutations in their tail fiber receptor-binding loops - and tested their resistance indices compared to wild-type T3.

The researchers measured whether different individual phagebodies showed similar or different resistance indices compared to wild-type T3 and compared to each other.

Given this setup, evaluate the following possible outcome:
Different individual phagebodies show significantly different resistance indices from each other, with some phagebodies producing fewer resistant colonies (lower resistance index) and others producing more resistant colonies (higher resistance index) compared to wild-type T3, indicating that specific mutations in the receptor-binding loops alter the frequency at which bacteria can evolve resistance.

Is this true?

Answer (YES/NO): YES